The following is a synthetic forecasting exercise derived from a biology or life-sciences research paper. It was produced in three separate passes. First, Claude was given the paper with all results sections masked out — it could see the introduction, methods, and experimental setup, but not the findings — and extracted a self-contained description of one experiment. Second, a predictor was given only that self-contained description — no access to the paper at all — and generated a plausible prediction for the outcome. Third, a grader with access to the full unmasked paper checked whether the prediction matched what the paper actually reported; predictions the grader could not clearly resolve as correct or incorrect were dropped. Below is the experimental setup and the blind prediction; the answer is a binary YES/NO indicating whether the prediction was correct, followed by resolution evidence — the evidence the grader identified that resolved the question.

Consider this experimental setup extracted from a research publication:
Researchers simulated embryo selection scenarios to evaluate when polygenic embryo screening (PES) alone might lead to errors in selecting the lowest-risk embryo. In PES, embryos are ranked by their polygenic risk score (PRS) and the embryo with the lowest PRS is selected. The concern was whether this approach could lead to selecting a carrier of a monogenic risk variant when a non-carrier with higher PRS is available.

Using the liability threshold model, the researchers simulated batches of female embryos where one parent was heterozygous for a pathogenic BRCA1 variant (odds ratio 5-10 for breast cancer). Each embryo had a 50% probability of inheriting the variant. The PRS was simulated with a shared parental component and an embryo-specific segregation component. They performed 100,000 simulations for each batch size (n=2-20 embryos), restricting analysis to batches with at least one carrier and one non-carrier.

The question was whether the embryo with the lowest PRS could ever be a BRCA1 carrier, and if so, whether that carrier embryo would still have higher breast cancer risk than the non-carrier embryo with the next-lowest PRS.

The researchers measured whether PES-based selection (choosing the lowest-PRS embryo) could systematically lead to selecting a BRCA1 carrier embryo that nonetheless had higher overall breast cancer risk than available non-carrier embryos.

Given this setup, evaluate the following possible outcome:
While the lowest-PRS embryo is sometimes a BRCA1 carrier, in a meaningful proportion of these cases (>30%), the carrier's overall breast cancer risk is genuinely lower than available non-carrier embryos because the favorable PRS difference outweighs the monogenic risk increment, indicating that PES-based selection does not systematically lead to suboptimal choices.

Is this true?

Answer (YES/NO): NO